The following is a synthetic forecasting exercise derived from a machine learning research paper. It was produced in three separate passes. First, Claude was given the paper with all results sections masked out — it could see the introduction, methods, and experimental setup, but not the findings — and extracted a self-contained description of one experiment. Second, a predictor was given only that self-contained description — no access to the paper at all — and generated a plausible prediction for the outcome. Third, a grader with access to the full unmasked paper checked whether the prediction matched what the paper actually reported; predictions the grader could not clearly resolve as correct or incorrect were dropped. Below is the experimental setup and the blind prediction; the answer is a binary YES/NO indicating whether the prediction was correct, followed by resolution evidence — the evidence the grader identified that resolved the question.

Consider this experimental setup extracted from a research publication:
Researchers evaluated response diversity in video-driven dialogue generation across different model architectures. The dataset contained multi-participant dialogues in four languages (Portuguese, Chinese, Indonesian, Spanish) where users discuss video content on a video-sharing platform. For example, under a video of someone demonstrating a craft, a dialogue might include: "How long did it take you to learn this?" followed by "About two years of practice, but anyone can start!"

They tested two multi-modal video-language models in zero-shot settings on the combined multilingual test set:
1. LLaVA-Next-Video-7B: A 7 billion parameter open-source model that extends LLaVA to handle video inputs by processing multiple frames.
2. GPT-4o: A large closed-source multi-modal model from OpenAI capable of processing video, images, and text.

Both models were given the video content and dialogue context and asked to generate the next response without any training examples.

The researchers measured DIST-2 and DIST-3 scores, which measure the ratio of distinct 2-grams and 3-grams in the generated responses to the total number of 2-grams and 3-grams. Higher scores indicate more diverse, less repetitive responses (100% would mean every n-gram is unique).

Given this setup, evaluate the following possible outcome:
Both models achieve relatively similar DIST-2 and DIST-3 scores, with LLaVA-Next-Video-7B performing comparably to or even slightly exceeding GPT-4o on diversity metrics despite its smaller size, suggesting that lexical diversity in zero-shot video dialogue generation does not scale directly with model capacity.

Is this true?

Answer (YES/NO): NO